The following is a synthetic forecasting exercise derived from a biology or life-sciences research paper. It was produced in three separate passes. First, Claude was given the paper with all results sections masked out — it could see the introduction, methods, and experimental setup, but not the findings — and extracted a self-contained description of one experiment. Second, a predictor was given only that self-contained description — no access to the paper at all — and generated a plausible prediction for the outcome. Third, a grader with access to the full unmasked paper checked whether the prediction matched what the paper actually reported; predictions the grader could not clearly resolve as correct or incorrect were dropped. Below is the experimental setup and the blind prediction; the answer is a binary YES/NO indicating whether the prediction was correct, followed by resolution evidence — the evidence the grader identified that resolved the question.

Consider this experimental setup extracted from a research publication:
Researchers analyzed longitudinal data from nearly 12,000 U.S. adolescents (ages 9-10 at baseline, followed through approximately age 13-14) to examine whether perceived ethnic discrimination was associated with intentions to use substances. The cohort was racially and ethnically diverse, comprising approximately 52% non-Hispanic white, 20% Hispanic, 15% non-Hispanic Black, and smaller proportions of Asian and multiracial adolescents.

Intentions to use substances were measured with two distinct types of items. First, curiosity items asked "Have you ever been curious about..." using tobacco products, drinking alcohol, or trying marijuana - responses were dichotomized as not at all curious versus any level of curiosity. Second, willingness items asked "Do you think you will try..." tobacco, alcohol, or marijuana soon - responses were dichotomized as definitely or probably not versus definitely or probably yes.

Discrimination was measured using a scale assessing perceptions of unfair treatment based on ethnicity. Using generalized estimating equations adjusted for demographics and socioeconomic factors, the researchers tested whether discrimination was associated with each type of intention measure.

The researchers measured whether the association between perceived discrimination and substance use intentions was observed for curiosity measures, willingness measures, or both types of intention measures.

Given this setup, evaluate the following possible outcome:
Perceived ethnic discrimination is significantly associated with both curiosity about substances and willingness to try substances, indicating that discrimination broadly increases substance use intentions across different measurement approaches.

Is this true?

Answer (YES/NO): YES